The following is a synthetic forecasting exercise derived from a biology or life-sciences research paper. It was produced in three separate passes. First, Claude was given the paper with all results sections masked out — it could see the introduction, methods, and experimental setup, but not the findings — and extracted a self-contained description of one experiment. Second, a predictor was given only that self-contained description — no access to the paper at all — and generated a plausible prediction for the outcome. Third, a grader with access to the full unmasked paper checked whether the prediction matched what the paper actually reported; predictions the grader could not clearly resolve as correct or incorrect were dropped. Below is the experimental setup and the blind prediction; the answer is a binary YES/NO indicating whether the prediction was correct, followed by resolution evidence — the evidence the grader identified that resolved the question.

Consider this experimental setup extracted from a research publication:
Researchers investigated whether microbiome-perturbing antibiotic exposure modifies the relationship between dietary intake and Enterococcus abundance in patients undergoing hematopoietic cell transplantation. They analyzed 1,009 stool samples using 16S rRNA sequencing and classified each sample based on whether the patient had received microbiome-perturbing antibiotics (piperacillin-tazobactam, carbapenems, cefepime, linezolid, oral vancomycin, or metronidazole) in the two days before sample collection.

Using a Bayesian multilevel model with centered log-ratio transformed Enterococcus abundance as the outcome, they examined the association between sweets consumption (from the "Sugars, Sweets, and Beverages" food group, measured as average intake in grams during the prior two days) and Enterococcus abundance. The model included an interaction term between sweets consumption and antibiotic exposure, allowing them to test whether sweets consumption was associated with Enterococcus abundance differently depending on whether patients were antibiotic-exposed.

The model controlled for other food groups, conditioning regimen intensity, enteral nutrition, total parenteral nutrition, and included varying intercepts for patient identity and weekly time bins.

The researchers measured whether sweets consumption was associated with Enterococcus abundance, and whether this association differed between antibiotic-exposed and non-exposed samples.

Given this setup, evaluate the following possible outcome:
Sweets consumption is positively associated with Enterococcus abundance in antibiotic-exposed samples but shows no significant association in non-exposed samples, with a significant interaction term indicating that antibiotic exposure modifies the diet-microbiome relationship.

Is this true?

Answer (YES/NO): NO